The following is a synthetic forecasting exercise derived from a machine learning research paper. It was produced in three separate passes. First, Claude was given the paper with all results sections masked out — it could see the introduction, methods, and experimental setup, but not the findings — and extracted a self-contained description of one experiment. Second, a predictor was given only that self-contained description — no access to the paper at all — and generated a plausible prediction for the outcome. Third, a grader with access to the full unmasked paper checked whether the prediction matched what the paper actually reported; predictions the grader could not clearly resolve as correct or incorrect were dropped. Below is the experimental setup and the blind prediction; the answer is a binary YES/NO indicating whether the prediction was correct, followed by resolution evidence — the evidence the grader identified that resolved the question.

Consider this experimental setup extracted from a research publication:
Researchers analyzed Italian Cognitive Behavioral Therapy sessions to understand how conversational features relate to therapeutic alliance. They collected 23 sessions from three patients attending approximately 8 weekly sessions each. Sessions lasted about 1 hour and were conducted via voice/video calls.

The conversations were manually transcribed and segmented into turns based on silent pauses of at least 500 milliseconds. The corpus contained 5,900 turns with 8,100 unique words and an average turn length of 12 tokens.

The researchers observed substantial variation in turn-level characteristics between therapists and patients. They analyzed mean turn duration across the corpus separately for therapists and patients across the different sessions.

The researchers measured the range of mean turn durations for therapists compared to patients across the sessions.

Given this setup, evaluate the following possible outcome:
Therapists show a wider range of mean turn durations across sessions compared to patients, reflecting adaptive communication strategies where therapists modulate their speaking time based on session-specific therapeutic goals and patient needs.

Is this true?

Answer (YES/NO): YES